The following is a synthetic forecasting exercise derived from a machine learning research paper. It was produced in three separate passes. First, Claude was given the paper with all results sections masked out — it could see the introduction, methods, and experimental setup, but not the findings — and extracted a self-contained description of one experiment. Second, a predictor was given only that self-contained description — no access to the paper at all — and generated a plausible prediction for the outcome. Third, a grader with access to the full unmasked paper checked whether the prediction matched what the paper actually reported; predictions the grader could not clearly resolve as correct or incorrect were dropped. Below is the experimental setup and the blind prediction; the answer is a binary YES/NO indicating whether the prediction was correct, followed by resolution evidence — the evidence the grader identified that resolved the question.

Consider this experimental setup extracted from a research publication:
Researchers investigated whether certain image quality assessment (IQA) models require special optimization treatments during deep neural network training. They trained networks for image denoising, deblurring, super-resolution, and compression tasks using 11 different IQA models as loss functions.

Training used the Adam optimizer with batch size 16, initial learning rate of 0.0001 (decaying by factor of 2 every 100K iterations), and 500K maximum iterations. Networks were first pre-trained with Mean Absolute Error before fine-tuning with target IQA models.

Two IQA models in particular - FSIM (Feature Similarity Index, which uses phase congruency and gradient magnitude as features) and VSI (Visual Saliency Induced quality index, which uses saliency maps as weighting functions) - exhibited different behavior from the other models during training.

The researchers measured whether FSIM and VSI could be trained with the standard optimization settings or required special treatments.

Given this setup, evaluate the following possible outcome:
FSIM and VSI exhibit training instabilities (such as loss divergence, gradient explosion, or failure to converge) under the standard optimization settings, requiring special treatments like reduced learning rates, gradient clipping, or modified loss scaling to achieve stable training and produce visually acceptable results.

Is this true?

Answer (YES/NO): YES